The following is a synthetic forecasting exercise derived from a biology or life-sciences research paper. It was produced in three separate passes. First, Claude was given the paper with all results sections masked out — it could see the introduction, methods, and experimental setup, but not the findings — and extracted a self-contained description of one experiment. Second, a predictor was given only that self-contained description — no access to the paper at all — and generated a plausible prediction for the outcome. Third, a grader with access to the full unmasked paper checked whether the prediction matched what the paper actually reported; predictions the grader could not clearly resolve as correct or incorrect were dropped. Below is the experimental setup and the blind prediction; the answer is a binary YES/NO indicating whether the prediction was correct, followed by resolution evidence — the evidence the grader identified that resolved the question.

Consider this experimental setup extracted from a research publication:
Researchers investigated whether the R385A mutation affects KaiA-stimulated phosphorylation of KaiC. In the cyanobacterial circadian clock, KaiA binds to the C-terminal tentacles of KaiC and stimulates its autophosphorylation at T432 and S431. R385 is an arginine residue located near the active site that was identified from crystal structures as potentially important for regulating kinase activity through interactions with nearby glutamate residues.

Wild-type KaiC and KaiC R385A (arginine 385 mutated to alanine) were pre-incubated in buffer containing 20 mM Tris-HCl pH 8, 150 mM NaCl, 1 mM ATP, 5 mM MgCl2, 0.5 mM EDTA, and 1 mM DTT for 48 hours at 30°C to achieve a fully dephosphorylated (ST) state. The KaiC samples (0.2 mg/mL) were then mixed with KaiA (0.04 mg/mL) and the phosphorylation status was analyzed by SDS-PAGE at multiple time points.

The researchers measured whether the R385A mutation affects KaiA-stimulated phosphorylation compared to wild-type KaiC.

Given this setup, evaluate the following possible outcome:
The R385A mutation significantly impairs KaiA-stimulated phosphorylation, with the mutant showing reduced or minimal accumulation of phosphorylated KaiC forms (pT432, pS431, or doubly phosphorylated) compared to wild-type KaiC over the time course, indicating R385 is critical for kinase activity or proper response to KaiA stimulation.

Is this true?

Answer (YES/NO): YES